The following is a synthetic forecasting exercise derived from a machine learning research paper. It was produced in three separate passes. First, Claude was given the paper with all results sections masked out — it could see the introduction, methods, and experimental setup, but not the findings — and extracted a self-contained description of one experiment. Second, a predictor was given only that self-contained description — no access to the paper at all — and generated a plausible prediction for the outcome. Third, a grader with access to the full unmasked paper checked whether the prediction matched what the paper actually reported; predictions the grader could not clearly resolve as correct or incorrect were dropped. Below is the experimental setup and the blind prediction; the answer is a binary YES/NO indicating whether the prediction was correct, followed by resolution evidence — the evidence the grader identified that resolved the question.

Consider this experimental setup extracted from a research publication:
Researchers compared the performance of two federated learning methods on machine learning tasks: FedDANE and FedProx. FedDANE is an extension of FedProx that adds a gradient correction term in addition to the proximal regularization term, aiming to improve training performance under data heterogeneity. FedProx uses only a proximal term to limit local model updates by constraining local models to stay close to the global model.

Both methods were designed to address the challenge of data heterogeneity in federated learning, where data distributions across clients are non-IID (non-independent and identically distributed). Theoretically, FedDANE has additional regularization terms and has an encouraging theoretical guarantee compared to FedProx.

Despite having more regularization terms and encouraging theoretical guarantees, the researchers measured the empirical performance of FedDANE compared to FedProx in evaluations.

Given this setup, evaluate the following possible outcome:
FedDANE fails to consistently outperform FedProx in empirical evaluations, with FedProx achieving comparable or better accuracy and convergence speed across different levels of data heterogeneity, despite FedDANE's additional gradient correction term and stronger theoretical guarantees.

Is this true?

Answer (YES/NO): YES